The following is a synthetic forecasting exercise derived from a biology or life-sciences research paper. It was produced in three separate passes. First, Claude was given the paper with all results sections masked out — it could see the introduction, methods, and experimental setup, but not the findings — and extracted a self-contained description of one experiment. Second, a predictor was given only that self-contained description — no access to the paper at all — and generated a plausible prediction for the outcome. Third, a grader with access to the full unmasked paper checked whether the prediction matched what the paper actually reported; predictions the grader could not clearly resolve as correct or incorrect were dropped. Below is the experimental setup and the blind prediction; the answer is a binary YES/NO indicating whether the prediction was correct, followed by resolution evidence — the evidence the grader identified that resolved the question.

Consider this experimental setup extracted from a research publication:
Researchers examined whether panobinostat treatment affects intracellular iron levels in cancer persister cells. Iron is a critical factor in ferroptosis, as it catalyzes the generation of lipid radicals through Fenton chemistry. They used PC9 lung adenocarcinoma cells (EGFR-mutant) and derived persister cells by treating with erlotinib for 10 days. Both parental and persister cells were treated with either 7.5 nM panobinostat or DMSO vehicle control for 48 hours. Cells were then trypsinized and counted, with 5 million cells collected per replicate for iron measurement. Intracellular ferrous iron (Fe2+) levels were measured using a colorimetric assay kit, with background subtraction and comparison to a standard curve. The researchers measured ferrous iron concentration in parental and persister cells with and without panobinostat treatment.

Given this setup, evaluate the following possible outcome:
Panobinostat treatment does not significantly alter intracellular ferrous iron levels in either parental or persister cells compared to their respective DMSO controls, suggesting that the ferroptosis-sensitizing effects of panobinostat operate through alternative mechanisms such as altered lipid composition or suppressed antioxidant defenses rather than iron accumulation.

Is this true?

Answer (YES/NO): NO